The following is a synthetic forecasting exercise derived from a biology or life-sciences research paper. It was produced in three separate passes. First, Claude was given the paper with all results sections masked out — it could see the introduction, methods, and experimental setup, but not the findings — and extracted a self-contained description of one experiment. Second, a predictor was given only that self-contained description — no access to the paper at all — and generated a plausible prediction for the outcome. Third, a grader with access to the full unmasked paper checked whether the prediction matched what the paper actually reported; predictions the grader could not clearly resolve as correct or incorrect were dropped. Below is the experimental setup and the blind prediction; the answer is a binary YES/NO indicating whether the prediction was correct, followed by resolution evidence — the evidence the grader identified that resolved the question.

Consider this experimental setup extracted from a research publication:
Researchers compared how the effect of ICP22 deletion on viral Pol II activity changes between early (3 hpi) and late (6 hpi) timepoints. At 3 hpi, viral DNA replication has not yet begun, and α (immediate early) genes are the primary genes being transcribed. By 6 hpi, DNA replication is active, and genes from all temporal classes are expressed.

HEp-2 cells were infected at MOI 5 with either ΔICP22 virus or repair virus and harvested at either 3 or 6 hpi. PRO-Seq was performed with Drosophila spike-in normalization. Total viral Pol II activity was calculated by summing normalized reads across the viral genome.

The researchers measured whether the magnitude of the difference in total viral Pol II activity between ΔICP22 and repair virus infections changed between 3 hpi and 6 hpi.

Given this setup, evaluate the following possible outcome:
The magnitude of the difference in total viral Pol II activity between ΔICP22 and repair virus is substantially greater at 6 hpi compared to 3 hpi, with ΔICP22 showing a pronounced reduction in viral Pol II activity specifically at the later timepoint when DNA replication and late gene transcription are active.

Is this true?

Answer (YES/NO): YES